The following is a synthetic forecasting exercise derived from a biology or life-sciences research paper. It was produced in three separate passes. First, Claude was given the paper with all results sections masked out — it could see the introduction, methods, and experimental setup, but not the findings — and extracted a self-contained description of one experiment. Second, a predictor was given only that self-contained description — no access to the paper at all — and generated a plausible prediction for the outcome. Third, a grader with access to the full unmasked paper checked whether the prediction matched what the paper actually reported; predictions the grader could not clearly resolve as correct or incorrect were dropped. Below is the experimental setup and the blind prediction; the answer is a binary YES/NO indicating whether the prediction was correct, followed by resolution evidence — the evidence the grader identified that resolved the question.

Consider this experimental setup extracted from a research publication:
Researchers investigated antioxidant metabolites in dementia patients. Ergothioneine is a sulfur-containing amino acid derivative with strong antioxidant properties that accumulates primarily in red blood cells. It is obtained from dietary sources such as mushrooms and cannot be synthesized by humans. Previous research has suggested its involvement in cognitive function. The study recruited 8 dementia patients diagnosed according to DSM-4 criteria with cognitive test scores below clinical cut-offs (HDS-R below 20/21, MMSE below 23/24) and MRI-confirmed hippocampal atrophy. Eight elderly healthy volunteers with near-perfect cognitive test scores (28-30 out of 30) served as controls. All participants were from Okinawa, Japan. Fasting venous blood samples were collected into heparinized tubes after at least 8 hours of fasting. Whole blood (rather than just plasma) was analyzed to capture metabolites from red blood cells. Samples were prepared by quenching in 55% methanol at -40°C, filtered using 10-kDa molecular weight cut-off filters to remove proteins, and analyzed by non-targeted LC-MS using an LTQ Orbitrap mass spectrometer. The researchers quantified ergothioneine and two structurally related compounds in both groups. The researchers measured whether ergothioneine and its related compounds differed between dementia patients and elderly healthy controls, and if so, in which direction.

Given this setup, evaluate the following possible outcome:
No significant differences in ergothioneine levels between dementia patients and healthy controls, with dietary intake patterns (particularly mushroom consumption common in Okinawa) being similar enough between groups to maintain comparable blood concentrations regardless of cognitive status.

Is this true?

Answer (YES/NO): NO